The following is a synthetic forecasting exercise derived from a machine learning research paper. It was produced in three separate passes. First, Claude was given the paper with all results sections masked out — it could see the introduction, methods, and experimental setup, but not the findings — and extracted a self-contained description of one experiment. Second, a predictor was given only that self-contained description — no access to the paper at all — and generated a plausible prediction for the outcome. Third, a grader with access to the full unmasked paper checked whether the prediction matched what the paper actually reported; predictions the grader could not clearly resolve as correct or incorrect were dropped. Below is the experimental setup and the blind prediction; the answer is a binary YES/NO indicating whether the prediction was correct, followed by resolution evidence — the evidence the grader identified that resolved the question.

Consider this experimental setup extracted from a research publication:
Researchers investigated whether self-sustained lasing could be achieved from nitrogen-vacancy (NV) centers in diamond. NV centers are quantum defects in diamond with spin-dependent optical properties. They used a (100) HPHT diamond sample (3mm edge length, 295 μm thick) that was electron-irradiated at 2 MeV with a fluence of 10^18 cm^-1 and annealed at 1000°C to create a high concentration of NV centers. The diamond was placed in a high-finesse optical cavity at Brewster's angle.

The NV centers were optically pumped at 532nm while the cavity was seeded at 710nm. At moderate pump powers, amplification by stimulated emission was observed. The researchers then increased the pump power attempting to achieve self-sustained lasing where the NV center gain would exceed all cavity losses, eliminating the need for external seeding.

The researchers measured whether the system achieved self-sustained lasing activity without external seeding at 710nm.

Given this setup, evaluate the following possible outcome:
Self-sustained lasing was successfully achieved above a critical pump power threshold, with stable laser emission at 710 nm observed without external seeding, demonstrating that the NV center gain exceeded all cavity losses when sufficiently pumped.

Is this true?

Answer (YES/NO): NO